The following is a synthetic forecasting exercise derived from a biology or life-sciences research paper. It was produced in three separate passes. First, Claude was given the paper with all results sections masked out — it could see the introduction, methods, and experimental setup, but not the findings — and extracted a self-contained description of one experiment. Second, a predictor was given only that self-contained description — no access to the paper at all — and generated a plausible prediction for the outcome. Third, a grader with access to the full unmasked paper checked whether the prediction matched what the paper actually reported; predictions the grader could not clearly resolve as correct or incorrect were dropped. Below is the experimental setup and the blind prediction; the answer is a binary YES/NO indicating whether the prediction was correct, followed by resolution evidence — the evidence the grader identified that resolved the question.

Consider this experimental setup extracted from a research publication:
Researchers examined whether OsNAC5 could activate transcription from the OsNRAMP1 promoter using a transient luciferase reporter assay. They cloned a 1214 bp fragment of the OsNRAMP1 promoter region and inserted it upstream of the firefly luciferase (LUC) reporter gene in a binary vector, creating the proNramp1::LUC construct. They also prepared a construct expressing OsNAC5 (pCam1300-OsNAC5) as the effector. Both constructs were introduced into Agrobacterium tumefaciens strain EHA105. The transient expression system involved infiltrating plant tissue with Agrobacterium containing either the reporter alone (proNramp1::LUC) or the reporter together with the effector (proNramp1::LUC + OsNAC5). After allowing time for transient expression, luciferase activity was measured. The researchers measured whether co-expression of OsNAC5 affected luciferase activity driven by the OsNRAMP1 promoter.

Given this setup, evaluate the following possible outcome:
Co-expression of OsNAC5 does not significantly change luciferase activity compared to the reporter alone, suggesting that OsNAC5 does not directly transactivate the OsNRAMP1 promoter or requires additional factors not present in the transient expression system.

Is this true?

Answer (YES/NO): NO